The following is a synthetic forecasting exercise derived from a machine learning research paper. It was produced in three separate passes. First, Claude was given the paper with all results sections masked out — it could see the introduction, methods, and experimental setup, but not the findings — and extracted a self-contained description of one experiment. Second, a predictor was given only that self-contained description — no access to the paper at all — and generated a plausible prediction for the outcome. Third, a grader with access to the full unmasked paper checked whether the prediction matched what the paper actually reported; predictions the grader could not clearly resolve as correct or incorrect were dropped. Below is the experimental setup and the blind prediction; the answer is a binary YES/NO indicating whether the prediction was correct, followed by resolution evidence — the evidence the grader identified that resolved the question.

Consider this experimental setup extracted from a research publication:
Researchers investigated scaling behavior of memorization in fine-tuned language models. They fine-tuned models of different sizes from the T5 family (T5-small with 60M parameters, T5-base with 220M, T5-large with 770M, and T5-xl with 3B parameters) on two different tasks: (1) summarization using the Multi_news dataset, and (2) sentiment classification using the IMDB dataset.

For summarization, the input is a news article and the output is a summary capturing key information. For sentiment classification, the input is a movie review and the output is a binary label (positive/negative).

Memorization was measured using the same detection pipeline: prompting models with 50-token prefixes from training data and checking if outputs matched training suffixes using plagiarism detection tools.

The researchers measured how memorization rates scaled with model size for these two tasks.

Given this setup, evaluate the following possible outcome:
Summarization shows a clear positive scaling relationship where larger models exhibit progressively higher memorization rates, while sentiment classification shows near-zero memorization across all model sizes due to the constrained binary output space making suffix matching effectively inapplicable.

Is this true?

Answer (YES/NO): NO